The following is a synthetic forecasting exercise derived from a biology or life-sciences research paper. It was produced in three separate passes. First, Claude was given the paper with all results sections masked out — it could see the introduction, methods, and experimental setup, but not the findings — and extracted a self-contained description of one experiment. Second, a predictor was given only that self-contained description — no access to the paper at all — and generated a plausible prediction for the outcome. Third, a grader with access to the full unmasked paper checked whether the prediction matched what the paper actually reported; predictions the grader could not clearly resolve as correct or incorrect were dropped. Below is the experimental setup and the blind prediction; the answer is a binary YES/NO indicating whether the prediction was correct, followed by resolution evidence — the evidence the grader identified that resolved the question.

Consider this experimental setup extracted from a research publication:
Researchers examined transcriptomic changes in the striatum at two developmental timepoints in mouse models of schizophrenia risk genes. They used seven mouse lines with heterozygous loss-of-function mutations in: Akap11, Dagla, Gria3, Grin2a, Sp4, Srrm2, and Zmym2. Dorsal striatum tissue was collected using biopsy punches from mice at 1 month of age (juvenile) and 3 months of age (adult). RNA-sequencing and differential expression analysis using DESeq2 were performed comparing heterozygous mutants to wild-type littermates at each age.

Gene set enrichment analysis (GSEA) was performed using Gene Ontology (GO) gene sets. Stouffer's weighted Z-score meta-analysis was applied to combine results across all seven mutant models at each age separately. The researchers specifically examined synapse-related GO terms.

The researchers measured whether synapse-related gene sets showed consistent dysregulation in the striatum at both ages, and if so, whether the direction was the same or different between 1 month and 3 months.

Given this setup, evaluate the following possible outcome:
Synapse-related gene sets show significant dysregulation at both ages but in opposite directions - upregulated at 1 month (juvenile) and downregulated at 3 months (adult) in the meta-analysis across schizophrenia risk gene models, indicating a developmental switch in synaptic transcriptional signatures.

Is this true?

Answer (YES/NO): NO